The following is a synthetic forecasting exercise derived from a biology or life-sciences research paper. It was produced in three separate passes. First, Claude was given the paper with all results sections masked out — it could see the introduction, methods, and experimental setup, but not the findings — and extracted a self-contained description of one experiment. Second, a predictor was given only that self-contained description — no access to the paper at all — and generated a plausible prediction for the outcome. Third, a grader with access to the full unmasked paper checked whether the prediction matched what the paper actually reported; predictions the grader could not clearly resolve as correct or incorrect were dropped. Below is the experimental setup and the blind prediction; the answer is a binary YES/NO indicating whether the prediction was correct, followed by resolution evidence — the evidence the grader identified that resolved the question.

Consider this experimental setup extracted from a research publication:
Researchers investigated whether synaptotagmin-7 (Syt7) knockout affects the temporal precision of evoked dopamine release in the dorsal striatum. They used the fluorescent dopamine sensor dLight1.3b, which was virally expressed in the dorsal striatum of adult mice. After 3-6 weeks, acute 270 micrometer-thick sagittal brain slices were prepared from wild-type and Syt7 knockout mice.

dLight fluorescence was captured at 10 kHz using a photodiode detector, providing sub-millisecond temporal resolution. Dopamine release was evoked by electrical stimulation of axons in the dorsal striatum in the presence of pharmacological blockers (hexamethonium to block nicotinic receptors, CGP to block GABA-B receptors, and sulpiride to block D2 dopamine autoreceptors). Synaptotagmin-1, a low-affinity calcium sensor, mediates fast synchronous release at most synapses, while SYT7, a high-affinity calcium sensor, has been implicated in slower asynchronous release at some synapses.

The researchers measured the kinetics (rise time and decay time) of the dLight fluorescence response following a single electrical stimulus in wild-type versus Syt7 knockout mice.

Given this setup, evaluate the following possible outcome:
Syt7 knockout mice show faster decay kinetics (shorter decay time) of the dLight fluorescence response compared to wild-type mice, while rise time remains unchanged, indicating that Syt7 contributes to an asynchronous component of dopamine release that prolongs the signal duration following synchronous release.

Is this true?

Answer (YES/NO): NO